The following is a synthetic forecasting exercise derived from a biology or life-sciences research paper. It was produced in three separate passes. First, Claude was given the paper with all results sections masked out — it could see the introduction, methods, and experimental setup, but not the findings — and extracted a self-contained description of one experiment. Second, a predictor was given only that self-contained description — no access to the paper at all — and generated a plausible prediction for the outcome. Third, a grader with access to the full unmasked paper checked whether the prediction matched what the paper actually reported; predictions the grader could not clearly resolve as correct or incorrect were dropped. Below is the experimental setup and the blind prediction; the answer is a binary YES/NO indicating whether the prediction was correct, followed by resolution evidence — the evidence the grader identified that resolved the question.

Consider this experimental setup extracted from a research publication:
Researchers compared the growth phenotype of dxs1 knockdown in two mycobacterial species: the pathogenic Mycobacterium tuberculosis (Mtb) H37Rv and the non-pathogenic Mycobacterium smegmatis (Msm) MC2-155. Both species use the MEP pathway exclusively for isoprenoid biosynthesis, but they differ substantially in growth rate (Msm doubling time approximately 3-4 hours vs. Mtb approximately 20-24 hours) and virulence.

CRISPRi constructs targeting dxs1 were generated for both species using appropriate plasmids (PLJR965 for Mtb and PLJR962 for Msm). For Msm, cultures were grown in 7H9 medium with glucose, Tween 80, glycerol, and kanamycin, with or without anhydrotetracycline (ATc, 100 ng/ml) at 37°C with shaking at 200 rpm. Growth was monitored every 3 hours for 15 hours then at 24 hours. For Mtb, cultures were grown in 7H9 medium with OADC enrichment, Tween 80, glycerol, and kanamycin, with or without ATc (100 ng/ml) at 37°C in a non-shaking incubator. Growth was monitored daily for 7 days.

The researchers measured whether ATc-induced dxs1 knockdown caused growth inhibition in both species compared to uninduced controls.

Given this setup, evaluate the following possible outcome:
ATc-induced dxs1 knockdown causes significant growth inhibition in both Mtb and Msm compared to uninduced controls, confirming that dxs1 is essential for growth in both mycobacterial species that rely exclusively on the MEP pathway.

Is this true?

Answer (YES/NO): YES